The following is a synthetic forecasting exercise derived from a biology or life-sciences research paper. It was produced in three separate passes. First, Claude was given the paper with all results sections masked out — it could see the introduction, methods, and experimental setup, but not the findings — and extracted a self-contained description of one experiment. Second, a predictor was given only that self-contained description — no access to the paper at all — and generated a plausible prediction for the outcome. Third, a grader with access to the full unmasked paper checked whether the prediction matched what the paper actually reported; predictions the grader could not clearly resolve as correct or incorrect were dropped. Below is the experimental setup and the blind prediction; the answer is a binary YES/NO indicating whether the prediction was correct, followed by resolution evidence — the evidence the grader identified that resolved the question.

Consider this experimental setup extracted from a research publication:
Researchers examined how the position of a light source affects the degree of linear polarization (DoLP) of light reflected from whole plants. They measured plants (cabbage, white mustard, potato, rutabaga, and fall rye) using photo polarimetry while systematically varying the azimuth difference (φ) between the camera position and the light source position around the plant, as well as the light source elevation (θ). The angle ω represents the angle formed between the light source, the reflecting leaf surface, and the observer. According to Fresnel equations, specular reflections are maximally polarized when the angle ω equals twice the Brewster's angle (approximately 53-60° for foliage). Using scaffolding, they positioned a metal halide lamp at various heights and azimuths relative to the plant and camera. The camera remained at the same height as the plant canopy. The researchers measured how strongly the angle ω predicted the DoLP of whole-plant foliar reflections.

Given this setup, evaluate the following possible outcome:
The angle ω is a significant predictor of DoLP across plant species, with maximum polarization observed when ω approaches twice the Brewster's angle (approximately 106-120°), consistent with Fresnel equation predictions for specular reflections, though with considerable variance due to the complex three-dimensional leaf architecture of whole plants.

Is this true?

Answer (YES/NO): YES